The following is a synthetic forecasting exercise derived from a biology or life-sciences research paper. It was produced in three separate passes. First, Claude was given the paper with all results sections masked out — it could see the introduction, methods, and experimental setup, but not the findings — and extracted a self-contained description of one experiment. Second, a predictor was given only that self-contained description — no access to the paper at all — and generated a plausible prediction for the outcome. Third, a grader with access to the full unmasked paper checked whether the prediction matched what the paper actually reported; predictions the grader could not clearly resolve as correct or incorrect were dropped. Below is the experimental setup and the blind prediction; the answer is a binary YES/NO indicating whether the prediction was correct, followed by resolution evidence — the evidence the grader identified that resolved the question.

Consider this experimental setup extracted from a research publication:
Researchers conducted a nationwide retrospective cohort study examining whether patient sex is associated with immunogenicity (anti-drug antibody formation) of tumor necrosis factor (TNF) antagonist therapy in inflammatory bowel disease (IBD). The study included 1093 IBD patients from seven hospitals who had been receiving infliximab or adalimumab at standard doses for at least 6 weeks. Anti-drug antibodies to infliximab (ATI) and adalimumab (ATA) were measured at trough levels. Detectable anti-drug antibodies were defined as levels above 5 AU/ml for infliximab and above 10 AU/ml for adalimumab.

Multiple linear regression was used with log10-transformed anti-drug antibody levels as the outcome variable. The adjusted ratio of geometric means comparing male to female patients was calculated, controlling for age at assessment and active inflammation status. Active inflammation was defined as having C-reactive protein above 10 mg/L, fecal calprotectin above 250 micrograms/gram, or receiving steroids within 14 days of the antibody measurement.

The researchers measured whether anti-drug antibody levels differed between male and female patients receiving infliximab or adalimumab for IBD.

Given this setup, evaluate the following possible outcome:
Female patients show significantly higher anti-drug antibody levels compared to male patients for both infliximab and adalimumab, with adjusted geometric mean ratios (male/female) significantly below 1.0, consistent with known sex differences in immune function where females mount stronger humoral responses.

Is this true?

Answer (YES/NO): NO